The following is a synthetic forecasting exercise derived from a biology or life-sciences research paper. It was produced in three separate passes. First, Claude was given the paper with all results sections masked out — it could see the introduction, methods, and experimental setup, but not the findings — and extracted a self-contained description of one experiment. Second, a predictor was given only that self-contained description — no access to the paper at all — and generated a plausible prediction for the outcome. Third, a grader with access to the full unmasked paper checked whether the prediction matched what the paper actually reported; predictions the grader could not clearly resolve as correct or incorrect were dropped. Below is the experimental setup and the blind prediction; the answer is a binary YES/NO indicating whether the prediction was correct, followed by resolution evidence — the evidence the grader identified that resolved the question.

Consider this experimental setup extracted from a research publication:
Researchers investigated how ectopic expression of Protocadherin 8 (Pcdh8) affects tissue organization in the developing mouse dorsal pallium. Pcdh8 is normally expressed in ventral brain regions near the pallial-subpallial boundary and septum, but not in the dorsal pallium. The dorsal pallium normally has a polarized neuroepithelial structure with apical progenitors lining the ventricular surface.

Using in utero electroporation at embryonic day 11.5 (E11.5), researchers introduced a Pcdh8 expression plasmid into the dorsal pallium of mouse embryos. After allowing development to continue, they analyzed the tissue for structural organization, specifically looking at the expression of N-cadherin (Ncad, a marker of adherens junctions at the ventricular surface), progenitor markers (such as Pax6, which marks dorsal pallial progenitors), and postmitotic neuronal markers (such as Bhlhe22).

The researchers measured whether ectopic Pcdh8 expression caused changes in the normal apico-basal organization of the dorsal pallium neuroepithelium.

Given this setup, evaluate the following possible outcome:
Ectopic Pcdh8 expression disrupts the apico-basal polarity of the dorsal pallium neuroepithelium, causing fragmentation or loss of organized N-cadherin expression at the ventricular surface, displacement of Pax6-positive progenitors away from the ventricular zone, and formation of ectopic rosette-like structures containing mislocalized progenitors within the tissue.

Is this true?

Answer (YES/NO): YES